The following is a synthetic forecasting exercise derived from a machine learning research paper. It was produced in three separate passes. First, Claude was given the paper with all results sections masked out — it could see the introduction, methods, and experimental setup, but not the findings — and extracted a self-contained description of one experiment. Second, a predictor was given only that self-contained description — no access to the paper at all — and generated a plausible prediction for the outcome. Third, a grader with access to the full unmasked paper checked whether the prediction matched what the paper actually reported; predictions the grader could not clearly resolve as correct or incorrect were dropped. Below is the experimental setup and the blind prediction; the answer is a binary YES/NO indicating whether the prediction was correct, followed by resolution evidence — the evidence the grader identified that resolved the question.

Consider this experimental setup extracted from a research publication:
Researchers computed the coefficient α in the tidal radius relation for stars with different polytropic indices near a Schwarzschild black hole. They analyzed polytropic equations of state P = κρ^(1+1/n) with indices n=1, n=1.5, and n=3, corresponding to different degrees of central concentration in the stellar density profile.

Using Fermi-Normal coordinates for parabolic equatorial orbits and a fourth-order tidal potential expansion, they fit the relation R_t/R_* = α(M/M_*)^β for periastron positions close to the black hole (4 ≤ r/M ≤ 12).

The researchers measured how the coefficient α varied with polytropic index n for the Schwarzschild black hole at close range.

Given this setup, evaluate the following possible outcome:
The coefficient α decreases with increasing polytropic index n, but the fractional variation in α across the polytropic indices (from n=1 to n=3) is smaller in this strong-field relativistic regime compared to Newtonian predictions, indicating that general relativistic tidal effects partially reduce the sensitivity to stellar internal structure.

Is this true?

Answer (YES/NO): NO